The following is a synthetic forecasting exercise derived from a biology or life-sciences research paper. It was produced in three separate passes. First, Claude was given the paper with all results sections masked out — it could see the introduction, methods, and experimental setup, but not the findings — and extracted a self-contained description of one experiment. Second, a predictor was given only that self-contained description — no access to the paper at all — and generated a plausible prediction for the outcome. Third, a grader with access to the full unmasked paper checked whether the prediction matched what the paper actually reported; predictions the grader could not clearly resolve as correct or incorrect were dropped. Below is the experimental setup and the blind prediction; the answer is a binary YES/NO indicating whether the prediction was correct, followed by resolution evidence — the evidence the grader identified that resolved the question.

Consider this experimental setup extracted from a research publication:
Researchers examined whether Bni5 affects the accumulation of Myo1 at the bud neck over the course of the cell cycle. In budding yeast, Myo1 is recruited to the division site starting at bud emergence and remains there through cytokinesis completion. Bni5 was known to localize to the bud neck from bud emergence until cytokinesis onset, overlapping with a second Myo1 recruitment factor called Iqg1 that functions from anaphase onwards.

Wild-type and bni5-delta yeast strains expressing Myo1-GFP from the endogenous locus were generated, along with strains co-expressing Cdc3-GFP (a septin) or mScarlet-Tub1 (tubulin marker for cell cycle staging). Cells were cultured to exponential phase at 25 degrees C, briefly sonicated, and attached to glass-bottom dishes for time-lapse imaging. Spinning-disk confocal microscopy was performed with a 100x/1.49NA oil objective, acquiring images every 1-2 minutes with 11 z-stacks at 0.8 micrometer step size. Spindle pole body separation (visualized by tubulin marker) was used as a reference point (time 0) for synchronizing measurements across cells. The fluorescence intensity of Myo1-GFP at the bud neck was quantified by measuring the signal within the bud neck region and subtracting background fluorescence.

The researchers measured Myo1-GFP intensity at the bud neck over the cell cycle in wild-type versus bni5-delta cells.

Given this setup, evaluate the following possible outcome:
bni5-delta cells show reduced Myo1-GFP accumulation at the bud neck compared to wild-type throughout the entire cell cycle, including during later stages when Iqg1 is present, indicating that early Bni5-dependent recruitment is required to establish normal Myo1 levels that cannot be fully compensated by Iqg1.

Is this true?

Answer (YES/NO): YES